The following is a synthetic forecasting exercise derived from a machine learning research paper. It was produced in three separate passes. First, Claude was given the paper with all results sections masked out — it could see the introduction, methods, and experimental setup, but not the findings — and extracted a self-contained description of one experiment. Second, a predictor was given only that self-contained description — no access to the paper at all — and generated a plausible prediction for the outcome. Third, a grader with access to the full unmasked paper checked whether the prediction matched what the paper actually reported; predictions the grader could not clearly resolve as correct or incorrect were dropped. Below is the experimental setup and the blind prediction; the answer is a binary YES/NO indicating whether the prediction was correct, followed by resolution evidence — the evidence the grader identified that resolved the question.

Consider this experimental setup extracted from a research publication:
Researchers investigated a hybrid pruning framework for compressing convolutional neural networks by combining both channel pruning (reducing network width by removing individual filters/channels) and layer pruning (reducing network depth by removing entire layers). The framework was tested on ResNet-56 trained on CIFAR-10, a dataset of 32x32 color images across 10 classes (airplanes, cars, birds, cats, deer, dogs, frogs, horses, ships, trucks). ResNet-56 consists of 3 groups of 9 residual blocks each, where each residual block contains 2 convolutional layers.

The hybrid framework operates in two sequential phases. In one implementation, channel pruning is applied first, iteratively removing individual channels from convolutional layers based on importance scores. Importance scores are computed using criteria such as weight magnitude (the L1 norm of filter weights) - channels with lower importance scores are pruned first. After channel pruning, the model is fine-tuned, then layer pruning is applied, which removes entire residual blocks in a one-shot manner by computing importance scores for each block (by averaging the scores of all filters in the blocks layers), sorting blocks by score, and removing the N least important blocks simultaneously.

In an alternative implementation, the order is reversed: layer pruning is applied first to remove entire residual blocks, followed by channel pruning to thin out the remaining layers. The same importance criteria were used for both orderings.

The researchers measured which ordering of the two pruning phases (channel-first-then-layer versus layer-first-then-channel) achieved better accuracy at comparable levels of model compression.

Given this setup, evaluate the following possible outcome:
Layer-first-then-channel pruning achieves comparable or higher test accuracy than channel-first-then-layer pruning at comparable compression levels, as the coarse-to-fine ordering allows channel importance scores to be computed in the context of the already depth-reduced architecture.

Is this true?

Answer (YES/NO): NO